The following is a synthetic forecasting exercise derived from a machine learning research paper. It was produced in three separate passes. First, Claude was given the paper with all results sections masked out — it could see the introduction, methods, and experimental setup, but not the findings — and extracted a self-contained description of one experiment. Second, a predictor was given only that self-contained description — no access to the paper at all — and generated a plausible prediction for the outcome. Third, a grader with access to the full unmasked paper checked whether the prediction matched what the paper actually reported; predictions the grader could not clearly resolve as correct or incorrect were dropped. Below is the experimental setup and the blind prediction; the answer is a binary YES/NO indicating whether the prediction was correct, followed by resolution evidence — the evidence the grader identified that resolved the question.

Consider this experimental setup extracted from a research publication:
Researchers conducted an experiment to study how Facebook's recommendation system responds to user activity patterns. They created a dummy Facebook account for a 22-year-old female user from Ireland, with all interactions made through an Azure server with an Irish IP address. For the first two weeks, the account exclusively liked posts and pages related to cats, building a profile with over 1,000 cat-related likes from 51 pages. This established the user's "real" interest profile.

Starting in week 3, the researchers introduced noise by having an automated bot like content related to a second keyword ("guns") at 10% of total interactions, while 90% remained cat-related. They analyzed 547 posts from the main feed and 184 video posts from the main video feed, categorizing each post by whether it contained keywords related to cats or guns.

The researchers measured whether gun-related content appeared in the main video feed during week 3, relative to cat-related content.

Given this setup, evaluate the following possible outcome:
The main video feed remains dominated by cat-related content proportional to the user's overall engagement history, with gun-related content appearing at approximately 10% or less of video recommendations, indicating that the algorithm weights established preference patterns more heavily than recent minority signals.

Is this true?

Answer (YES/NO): YES